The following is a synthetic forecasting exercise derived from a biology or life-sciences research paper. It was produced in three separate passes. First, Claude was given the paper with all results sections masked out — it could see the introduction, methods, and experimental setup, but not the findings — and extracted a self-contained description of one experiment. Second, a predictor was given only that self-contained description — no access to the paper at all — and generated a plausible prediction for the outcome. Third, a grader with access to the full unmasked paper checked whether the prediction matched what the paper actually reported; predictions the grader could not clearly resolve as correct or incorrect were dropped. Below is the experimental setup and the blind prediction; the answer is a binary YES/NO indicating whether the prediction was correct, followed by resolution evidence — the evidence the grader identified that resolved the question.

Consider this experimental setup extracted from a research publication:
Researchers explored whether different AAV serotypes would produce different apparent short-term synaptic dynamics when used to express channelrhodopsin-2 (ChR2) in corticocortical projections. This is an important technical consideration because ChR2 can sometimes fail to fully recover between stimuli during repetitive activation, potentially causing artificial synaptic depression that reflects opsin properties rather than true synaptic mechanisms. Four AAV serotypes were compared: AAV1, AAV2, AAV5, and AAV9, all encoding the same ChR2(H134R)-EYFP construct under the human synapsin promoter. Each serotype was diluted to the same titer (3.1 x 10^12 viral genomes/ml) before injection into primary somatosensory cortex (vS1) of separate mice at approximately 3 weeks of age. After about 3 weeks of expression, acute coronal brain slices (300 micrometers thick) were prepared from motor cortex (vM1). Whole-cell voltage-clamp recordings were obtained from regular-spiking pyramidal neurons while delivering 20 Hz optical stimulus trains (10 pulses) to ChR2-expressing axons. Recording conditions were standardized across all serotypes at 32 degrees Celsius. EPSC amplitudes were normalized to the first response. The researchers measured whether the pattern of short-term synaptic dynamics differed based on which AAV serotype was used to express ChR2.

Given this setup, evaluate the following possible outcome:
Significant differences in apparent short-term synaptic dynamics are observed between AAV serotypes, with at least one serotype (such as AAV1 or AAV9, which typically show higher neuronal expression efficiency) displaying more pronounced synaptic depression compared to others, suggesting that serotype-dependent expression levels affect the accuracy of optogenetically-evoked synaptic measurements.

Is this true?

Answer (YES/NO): NO